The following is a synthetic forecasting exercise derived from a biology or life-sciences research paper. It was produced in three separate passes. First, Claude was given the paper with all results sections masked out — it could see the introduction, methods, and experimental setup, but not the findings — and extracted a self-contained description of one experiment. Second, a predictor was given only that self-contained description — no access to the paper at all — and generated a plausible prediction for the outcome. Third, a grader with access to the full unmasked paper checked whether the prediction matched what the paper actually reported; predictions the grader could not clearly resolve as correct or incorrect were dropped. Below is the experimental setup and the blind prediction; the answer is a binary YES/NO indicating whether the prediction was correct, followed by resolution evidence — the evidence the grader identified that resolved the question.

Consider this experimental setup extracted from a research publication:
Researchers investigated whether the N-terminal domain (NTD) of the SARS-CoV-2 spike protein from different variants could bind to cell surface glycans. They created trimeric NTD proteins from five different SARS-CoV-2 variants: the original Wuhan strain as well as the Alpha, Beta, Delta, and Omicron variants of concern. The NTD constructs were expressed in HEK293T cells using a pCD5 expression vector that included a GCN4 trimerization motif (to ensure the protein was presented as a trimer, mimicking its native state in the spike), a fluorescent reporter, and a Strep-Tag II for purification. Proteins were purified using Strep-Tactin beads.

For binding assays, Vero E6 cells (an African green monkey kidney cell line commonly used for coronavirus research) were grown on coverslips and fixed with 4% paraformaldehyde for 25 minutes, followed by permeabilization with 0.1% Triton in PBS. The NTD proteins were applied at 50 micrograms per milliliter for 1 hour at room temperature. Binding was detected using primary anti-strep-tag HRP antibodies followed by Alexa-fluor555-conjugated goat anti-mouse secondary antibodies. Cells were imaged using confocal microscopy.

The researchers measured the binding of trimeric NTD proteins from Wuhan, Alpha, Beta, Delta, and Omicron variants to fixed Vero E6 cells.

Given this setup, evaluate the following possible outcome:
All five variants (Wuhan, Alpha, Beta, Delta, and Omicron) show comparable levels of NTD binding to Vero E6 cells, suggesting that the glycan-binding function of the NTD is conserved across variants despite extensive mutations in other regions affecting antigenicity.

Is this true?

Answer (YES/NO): NO